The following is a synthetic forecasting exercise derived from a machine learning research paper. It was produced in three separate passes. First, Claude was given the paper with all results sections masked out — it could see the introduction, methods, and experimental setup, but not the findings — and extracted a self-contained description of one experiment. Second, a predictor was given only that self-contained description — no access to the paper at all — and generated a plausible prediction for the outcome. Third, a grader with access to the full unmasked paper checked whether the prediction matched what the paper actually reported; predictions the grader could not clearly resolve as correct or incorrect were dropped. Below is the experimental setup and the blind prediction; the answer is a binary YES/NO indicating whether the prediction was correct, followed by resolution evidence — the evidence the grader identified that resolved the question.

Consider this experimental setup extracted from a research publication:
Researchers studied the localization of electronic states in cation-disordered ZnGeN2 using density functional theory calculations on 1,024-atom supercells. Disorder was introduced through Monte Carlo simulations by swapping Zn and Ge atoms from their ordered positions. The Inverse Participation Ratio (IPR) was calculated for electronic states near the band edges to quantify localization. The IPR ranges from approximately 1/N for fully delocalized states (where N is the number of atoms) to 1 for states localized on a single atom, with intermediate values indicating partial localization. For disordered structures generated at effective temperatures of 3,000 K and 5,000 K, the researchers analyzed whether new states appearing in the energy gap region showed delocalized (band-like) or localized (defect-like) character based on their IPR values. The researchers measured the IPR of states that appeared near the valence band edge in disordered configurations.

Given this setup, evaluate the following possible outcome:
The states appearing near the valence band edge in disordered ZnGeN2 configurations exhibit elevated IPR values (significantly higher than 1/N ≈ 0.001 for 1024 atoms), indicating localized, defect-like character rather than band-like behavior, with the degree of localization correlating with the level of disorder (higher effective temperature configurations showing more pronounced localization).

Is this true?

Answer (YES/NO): NO